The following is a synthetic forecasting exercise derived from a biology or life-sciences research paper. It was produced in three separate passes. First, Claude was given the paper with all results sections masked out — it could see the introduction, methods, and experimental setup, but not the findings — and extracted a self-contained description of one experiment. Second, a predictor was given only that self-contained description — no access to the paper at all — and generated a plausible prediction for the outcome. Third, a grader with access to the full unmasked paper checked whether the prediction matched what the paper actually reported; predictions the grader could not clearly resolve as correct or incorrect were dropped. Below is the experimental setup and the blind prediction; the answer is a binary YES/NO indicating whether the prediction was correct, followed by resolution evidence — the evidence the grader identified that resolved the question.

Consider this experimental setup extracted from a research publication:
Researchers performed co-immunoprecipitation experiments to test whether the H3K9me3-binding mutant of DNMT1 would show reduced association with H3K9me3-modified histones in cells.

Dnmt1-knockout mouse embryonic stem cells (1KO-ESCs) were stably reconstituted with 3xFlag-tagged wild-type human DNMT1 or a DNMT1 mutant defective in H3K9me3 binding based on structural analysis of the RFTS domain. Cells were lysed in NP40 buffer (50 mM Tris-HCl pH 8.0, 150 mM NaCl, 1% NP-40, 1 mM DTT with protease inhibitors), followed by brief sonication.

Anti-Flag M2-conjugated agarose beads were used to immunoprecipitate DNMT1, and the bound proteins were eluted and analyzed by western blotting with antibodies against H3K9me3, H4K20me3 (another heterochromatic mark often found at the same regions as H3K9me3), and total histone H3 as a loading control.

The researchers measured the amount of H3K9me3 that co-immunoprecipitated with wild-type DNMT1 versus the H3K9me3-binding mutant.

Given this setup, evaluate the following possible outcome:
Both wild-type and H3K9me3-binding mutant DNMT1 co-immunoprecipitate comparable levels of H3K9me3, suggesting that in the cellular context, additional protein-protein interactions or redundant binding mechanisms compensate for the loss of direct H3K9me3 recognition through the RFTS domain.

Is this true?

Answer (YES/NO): NO